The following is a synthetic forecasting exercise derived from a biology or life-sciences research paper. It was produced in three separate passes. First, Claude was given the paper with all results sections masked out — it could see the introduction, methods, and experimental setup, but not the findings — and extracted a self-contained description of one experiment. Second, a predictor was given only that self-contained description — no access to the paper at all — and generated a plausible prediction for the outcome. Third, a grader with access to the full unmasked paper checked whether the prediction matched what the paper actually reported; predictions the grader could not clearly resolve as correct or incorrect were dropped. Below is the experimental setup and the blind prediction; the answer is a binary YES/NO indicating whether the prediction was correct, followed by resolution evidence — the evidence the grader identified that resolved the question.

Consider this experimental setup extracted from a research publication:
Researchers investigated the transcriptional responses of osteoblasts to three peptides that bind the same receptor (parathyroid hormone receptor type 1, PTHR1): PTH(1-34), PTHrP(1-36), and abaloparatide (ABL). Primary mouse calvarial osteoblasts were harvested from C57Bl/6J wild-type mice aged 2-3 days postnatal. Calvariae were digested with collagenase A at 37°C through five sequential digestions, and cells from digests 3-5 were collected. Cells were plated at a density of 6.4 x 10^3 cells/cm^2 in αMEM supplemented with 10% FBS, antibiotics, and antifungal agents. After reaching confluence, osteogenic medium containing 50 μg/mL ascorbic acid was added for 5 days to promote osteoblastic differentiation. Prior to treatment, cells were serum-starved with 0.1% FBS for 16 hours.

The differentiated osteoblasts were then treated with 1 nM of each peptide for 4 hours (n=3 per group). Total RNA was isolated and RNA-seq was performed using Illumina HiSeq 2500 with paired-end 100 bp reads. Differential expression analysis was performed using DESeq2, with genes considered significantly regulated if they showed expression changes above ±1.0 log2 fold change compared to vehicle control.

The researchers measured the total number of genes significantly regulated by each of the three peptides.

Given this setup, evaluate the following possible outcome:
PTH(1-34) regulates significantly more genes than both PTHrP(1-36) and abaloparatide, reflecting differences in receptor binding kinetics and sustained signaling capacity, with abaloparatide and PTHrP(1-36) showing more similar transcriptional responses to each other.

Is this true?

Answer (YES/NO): NO